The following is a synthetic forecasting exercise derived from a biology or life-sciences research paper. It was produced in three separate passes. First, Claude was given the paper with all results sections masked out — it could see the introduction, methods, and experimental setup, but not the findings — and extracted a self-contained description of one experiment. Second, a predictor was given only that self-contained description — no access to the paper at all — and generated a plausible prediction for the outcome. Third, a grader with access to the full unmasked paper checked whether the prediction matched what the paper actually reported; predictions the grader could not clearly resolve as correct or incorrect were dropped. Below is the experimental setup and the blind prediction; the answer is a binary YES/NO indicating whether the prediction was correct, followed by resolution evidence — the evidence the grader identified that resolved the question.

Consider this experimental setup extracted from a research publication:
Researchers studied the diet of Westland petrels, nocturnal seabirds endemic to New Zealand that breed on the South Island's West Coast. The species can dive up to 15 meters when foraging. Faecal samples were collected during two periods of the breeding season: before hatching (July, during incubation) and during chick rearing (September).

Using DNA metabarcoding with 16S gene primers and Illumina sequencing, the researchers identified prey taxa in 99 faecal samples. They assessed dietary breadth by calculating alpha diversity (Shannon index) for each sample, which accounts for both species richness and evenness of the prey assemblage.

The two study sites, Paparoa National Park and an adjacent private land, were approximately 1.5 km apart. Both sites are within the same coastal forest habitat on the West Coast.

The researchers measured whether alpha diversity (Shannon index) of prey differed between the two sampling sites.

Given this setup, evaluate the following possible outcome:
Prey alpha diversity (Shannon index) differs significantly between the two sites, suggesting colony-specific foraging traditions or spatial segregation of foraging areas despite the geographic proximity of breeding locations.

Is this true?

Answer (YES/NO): NO